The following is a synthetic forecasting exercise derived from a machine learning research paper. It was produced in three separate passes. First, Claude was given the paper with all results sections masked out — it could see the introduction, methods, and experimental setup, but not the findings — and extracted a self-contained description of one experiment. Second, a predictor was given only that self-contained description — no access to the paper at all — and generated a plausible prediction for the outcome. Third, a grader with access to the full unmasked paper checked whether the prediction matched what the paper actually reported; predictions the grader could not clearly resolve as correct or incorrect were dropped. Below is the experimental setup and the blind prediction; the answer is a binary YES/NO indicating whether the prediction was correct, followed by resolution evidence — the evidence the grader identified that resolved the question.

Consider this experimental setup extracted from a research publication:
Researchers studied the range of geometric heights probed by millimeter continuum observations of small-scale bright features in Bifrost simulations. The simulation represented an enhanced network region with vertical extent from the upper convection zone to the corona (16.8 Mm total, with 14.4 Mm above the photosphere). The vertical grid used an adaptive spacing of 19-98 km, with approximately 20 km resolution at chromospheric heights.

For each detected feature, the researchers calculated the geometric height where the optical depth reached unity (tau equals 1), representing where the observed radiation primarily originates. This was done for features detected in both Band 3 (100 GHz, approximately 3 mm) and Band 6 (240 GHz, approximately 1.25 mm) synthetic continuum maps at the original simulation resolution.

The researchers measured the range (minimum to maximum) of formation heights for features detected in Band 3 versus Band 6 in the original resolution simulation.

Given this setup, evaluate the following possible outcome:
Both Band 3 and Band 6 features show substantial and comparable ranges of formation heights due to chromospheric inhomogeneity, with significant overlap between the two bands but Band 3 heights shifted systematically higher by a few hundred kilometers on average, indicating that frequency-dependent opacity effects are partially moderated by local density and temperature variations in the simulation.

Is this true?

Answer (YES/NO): NO